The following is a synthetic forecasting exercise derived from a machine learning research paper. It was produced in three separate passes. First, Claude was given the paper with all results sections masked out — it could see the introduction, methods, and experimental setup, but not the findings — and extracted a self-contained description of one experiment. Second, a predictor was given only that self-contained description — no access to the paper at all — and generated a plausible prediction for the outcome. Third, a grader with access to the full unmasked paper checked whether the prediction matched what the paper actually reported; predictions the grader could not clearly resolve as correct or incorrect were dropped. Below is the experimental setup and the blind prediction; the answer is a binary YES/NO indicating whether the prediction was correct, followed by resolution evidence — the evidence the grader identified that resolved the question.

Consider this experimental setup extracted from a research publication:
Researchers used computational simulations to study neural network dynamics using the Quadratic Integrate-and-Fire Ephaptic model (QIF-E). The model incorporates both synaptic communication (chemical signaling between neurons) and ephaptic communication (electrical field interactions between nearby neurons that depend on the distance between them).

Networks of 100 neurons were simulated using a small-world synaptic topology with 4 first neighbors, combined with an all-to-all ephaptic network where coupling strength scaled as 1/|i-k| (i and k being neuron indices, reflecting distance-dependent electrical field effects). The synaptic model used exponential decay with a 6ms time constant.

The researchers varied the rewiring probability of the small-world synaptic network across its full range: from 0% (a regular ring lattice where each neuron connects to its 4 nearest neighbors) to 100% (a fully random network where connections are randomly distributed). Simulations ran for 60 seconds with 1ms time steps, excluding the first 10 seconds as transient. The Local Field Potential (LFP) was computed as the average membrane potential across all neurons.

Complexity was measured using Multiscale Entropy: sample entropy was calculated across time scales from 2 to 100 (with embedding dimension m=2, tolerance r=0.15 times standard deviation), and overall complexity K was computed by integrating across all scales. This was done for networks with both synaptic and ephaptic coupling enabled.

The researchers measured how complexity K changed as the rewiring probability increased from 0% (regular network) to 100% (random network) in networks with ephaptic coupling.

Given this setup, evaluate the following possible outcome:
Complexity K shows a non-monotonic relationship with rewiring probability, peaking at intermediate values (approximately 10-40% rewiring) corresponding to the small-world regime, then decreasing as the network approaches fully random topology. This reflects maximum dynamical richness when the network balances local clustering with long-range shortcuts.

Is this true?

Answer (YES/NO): NO